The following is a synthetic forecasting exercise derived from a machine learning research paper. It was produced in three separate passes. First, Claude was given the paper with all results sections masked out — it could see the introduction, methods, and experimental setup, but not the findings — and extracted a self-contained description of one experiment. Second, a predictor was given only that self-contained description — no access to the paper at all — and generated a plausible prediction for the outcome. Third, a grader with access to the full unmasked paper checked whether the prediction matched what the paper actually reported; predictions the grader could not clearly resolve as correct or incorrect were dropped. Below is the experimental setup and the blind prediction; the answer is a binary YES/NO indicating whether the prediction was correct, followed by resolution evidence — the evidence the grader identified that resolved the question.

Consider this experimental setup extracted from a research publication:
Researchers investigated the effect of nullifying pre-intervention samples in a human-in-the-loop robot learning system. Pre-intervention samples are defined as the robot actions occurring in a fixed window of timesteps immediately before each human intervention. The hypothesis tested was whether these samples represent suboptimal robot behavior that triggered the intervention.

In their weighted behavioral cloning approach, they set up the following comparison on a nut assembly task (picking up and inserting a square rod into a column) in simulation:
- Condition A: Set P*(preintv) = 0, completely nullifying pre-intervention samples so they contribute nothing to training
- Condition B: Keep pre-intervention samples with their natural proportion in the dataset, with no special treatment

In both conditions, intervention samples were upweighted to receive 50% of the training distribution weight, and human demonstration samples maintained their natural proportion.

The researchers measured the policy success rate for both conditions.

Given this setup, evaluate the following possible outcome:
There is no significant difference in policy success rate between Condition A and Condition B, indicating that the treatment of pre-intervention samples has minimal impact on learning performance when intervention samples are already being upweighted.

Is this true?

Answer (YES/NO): NO